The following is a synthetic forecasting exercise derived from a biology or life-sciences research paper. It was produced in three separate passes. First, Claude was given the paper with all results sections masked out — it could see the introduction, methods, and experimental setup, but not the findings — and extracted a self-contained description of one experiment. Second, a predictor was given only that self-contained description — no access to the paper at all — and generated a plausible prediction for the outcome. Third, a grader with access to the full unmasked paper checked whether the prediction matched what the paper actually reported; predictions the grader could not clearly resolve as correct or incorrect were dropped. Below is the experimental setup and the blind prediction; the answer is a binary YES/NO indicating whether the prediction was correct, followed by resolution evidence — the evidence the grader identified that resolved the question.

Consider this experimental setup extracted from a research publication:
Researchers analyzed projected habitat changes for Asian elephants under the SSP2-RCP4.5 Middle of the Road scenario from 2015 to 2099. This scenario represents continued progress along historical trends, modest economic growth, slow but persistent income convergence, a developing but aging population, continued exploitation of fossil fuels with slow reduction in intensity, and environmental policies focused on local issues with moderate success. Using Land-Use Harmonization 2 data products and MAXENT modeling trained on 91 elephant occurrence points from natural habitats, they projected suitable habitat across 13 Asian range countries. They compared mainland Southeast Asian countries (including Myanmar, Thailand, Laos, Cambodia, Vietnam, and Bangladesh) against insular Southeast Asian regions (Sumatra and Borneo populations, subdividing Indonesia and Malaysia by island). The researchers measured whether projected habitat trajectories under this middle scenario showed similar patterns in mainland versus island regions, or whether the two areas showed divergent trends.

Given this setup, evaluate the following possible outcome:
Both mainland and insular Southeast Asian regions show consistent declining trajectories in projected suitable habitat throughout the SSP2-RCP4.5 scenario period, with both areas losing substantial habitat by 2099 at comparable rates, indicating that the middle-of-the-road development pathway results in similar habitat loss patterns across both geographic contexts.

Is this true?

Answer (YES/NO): NO